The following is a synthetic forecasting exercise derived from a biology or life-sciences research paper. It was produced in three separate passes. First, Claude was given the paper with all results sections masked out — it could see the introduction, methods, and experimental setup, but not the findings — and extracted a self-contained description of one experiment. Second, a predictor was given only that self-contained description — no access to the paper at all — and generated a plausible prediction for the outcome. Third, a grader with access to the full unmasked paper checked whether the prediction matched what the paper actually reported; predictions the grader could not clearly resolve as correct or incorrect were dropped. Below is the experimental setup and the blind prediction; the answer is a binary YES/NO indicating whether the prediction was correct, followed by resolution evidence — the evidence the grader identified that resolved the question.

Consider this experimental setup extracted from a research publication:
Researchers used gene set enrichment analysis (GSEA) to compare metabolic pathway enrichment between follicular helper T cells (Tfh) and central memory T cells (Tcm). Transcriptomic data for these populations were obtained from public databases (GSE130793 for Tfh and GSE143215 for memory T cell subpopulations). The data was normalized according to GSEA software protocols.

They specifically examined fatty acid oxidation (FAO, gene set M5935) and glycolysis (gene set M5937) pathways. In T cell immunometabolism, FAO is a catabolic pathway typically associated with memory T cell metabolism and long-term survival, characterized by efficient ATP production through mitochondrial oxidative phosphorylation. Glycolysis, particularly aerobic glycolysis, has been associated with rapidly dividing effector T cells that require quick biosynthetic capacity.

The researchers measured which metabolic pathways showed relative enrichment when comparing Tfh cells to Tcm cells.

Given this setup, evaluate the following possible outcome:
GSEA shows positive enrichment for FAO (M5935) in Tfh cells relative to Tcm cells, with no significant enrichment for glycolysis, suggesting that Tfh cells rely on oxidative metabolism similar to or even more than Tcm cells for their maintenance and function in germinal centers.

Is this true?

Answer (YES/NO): NO